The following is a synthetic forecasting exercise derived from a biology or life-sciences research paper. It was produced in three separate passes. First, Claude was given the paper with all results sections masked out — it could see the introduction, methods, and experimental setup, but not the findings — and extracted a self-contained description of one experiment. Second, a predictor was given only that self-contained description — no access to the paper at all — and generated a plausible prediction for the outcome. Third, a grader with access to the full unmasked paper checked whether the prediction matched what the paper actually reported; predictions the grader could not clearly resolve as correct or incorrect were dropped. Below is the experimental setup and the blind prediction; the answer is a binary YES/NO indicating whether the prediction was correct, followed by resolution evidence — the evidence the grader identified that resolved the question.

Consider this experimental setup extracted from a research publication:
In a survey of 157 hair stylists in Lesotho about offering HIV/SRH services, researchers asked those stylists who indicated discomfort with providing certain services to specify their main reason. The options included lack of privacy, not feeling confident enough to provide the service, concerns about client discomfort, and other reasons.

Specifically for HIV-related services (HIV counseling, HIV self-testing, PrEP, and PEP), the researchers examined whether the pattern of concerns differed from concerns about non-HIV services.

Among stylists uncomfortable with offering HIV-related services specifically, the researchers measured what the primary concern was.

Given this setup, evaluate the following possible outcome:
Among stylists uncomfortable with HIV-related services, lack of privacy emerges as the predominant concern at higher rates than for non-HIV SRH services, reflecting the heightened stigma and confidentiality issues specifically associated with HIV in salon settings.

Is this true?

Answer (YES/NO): NO